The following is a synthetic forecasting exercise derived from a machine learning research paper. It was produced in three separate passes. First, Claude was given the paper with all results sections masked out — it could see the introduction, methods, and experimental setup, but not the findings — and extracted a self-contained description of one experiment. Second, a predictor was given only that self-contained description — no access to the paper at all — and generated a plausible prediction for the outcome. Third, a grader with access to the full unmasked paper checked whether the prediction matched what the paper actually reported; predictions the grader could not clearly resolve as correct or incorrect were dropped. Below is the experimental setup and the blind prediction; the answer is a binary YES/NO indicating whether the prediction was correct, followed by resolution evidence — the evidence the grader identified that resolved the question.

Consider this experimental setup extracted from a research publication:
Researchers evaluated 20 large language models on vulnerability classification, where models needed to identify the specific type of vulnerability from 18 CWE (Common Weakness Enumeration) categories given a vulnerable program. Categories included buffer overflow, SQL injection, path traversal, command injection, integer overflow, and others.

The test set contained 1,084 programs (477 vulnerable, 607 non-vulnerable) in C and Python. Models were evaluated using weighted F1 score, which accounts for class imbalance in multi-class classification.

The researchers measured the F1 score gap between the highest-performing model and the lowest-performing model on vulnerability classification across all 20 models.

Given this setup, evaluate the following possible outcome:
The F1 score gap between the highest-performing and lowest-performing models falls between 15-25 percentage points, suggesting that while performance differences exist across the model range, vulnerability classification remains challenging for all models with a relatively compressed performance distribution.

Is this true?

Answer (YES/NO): NO